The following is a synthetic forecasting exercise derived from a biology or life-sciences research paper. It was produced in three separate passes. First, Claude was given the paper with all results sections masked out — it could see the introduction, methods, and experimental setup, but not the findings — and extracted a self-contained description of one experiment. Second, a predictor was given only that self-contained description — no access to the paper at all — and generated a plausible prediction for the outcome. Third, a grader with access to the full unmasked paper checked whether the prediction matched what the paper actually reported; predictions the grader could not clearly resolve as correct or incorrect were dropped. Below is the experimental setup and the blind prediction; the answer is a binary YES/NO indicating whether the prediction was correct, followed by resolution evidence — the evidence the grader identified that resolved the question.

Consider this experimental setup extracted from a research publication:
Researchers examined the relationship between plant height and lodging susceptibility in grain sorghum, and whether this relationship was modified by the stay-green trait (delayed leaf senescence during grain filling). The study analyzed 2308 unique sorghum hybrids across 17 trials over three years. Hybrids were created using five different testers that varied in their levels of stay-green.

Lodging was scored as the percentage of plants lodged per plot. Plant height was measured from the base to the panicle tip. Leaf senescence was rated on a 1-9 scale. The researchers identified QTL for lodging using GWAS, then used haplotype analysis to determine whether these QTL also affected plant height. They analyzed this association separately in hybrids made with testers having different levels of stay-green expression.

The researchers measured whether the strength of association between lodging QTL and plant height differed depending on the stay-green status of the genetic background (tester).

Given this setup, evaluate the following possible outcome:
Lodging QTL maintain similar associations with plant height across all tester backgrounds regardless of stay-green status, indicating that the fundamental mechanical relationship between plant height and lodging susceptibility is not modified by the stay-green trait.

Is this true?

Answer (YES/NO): NO